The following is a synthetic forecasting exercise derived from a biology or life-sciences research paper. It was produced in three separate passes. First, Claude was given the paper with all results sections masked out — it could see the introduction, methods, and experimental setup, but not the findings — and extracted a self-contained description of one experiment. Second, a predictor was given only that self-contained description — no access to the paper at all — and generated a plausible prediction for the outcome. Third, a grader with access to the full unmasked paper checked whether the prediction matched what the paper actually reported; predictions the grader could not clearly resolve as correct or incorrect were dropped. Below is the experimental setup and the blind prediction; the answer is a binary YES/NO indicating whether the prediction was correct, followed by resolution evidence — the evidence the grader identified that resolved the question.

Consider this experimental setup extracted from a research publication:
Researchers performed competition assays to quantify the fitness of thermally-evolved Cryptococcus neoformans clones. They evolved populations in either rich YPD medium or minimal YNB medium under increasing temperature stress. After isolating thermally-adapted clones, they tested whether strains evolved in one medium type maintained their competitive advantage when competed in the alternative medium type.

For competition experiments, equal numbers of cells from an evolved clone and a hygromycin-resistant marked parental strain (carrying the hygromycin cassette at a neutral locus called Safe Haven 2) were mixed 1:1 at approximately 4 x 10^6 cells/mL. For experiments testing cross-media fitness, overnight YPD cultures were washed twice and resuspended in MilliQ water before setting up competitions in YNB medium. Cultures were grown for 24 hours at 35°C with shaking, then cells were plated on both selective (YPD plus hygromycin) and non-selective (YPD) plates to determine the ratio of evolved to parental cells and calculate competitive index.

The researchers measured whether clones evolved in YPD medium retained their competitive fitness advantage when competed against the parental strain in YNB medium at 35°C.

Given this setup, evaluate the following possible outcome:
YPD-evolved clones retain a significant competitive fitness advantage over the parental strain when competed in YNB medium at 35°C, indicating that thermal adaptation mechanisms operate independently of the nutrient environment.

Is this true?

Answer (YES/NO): YES